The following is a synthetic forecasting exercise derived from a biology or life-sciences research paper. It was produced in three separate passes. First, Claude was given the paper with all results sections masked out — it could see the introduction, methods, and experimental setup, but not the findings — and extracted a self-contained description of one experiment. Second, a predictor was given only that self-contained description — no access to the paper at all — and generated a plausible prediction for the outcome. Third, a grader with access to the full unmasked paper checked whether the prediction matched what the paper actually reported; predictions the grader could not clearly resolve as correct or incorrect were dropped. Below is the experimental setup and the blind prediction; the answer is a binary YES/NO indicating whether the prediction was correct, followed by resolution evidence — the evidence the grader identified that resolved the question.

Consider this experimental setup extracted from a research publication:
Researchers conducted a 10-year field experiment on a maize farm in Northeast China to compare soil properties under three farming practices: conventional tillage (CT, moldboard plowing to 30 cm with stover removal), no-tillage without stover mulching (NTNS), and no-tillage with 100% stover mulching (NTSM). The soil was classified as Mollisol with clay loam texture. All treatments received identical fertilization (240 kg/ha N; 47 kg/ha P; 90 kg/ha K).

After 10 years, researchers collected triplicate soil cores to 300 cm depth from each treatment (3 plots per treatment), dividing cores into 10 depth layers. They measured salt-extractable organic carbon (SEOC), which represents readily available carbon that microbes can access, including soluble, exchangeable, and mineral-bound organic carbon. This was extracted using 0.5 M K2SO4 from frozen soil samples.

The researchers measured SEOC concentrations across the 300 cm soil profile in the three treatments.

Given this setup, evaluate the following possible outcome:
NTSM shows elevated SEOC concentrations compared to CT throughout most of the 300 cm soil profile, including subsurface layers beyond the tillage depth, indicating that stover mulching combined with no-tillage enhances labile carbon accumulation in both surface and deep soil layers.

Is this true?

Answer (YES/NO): YES